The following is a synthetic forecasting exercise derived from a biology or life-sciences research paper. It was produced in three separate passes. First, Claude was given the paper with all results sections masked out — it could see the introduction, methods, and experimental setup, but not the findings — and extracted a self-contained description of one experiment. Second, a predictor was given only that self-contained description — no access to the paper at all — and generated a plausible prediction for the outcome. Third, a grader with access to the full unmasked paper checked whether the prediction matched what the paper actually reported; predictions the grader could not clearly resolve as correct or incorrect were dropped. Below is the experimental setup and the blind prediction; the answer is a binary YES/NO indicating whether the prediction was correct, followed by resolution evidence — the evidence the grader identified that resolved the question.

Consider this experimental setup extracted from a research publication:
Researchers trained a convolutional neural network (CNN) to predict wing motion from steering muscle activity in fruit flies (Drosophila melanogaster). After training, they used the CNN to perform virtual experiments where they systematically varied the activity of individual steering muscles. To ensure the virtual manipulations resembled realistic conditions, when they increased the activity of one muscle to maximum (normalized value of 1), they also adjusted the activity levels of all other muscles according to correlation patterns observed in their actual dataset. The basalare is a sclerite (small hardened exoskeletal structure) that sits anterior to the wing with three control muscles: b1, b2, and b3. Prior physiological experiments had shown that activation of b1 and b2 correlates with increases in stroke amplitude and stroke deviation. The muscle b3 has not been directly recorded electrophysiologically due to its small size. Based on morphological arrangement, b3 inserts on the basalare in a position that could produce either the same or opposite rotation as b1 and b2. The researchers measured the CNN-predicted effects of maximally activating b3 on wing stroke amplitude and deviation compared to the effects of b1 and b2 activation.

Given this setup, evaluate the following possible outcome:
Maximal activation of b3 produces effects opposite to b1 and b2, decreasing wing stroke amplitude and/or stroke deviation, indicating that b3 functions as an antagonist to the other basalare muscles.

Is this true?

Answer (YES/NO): YES